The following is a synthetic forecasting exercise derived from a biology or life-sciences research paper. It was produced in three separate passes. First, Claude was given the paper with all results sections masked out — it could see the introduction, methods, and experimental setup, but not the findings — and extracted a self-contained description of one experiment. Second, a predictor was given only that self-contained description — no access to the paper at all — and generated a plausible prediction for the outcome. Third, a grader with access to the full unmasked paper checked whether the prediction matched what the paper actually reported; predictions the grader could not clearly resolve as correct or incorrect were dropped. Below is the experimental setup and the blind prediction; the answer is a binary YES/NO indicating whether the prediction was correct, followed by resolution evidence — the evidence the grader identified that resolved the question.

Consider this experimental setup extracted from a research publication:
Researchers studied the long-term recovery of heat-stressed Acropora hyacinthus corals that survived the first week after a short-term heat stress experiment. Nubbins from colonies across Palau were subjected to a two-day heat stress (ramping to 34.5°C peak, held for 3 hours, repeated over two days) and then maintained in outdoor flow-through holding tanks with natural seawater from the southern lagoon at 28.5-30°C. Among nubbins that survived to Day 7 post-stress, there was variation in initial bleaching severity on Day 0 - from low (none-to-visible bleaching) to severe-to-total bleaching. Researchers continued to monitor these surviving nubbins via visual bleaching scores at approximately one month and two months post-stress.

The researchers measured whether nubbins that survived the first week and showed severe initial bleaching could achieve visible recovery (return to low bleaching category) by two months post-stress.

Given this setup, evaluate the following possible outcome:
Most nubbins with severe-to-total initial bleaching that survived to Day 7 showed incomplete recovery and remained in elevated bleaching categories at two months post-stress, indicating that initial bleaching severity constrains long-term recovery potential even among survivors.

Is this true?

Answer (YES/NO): NO